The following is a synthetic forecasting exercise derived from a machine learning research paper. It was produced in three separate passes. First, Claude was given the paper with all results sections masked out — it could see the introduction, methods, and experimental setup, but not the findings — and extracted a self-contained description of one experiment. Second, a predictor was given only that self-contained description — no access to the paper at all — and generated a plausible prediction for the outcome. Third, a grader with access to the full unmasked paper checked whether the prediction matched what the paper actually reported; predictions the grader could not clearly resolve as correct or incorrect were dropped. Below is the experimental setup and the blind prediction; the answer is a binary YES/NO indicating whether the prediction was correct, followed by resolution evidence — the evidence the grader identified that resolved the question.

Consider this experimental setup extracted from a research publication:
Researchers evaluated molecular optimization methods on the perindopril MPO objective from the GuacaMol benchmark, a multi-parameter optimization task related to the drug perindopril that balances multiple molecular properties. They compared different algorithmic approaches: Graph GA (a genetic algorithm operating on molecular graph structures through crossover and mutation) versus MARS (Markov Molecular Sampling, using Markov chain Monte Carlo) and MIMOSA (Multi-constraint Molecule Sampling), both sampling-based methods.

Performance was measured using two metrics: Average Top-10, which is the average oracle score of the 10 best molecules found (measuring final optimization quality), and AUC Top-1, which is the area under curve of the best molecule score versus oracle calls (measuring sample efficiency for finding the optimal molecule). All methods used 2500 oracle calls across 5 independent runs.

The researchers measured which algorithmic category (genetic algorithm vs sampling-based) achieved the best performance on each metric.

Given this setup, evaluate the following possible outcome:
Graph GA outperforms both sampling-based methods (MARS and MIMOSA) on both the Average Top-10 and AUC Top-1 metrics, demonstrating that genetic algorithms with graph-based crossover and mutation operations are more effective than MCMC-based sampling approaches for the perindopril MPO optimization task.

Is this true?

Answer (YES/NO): NO